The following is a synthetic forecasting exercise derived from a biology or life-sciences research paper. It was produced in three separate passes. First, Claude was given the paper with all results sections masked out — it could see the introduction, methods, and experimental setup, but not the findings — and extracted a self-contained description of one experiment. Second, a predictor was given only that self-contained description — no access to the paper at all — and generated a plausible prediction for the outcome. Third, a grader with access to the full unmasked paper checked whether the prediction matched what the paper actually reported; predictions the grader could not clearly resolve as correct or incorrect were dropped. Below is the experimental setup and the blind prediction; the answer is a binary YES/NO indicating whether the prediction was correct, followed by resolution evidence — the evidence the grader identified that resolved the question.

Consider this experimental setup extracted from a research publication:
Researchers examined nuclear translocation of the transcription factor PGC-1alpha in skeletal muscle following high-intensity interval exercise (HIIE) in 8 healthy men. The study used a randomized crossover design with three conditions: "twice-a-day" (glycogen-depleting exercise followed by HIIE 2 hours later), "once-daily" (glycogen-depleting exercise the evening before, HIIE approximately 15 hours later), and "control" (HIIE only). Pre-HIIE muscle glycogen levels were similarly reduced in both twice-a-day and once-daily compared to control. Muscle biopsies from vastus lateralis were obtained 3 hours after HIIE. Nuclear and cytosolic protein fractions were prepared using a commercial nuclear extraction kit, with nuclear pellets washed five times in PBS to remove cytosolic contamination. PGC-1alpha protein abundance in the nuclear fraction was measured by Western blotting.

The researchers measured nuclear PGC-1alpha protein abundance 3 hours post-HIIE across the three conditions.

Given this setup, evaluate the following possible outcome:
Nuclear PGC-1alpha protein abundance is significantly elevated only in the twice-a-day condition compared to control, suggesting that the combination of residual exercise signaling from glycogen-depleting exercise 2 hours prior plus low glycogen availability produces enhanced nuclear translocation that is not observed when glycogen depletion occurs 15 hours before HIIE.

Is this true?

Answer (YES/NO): NO